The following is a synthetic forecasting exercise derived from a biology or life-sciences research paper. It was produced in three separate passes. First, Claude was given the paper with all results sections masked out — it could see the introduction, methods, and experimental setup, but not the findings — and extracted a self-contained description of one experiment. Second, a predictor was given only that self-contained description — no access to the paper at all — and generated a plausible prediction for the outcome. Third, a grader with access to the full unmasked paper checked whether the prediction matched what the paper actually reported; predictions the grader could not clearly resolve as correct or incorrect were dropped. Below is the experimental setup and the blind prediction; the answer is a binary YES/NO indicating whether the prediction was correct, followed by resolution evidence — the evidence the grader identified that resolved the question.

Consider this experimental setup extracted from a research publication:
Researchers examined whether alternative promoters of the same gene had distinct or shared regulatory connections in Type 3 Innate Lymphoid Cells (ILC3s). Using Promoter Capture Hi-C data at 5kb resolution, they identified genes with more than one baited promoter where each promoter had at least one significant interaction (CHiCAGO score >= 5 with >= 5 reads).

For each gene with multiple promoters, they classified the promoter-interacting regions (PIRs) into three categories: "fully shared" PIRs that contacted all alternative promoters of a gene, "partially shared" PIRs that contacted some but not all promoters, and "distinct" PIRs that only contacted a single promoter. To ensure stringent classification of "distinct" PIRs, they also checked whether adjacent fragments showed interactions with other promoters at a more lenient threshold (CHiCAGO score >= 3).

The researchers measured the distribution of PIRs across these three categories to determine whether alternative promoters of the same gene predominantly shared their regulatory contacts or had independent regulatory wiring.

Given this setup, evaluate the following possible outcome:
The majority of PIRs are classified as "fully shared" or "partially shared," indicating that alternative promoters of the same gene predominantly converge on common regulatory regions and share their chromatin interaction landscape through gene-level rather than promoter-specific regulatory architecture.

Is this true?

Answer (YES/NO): YES